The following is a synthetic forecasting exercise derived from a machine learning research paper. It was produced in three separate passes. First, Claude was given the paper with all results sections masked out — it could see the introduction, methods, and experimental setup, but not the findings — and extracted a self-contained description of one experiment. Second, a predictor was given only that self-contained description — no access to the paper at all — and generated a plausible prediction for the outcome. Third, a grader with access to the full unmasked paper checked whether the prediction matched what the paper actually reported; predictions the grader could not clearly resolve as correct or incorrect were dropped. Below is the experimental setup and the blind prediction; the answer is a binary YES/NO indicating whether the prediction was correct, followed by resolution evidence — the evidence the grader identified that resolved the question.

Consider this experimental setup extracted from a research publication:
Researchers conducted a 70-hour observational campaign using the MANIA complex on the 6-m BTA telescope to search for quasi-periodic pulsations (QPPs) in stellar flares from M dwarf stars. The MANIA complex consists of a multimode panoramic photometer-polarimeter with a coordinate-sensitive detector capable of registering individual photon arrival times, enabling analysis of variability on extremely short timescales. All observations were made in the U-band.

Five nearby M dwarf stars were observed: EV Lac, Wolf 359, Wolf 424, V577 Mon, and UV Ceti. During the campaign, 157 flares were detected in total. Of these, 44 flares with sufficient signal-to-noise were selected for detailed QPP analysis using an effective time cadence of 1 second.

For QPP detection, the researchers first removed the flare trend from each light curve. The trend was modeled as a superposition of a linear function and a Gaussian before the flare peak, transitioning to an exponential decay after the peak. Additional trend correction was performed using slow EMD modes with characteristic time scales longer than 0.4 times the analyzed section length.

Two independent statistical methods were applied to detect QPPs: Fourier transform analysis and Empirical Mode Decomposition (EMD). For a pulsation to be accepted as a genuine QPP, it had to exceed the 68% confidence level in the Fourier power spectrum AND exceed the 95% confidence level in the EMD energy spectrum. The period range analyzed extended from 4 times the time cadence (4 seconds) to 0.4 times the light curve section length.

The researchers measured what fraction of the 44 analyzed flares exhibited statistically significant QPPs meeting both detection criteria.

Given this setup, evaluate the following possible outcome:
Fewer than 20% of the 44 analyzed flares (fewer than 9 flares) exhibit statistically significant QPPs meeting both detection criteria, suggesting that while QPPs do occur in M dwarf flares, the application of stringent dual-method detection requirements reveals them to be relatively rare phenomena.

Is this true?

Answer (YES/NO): NO